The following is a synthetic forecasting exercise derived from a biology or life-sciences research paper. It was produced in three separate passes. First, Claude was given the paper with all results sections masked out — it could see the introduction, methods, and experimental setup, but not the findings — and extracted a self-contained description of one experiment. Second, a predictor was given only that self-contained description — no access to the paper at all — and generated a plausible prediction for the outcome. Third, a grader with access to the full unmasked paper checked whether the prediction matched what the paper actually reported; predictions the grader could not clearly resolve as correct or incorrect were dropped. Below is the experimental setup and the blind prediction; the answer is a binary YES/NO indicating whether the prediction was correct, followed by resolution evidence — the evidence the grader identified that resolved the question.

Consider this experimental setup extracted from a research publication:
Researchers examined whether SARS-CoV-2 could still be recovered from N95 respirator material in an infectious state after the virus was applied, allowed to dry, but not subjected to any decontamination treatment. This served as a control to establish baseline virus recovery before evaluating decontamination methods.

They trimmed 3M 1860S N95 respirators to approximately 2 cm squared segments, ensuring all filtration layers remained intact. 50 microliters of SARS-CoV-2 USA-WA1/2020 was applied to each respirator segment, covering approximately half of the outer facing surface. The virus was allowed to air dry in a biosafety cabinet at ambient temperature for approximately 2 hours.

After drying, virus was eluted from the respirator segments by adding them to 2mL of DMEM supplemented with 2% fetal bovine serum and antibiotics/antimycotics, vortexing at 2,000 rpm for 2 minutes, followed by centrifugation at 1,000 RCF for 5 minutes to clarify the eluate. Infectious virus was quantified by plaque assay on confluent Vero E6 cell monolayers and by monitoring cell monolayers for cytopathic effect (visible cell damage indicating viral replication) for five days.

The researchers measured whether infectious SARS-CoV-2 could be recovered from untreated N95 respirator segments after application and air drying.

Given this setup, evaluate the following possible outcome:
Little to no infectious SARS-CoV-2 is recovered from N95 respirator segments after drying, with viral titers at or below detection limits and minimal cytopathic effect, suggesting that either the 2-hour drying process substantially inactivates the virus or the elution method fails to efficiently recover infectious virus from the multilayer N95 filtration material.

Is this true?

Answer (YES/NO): NO